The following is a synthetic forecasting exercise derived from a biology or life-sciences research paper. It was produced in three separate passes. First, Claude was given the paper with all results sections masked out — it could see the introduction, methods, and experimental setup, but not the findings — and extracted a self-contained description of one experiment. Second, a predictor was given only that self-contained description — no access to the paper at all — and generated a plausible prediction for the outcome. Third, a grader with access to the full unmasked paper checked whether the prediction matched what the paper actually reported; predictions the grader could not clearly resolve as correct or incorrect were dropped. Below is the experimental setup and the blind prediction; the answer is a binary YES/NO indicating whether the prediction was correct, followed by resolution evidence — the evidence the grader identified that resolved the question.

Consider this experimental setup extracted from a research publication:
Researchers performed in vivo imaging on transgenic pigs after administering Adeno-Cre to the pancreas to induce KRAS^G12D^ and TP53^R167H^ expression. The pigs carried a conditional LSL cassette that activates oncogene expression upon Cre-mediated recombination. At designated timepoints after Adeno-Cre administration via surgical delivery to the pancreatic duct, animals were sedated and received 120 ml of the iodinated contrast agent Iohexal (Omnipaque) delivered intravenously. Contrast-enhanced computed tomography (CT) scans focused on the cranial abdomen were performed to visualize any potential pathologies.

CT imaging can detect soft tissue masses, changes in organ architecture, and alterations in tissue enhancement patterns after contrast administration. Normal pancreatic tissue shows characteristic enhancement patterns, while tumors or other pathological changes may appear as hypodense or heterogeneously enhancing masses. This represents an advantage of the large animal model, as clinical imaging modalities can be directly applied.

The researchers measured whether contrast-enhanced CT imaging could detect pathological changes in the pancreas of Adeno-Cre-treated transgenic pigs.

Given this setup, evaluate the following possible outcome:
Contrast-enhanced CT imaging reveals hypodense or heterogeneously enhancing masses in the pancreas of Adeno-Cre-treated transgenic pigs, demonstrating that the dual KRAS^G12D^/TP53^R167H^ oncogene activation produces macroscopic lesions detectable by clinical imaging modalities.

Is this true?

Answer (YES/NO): NO